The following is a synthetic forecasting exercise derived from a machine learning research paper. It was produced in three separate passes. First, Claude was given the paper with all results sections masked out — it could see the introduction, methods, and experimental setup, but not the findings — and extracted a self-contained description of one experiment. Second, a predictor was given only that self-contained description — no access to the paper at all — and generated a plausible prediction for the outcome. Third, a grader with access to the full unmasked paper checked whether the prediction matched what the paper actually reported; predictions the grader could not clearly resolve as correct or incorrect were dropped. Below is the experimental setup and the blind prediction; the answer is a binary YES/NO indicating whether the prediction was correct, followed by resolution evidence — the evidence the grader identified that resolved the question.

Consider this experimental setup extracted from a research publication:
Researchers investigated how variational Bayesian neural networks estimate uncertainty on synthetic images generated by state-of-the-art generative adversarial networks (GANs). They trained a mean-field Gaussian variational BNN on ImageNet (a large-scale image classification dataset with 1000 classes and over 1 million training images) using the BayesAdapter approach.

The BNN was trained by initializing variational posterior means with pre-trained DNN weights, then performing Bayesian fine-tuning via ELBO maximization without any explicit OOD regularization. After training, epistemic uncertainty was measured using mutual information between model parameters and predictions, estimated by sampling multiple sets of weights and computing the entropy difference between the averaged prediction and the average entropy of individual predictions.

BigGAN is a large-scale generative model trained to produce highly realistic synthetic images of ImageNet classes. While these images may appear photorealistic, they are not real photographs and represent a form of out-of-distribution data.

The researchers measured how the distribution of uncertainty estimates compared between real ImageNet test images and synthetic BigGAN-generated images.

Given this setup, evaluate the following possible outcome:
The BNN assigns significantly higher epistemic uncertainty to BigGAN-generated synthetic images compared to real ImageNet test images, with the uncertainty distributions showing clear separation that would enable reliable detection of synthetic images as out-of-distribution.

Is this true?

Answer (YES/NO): NO